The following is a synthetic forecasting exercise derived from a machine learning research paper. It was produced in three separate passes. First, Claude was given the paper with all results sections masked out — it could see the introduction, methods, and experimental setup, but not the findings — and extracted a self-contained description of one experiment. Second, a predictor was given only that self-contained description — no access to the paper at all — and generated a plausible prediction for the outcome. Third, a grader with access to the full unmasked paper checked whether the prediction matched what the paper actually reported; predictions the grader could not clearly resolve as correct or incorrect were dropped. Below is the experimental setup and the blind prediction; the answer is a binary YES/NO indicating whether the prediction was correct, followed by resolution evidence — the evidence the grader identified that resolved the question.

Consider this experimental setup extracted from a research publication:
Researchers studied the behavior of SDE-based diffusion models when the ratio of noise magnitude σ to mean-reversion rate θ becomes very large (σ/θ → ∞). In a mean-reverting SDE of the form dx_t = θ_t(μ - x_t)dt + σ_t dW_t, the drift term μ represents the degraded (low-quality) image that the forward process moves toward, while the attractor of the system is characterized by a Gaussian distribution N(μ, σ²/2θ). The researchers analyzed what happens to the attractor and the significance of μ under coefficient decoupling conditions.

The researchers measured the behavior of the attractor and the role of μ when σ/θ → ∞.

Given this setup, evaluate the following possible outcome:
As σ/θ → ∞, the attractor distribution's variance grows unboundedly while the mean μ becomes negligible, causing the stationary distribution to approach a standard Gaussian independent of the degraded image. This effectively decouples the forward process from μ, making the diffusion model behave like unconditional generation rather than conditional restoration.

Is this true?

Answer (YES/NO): NO